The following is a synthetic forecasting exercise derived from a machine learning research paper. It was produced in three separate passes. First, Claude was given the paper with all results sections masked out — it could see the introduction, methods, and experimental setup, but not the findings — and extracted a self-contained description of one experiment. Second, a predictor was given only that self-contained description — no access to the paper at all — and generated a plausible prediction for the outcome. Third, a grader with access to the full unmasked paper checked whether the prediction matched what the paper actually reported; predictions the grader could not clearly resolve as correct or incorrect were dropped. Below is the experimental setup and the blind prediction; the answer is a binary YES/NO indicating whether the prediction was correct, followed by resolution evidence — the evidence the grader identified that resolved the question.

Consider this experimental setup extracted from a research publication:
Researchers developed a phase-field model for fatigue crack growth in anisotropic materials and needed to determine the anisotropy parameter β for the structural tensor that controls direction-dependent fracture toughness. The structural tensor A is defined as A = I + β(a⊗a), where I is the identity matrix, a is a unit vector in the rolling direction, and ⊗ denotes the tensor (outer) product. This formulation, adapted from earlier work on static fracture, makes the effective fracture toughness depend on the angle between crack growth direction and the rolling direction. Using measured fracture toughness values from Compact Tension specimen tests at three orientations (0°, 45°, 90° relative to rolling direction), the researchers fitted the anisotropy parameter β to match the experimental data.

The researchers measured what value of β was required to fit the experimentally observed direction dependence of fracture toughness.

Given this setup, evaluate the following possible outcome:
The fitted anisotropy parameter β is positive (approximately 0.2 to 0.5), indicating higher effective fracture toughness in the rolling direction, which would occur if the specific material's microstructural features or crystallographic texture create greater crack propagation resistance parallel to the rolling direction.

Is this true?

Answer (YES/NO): NO